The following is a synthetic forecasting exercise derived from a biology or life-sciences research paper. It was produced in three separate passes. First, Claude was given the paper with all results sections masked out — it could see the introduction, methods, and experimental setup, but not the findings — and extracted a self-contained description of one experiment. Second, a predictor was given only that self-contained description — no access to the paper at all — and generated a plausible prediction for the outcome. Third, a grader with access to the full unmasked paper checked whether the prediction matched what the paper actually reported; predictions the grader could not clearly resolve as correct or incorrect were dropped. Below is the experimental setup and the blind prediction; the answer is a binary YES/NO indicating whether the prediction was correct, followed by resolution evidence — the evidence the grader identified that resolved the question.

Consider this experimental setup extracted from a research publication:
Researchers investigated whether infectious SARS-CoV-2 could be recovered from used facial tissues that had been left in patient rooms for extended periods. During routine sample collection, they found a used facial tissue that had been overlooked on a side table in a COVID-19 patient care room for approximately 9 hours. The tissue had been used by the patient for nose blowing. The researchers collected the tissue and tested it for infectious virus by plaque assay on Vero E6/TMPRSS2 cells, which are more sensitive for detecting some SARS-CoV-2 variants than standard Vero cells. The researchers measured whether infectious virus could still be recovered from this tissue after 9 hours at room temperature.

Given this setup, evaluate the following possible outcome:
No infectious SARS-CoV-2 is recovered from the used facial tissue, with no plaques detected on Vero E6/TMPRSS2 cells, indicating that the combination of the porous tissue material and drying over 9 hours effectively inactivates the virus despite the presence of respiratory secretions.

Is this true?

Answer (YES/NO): NO